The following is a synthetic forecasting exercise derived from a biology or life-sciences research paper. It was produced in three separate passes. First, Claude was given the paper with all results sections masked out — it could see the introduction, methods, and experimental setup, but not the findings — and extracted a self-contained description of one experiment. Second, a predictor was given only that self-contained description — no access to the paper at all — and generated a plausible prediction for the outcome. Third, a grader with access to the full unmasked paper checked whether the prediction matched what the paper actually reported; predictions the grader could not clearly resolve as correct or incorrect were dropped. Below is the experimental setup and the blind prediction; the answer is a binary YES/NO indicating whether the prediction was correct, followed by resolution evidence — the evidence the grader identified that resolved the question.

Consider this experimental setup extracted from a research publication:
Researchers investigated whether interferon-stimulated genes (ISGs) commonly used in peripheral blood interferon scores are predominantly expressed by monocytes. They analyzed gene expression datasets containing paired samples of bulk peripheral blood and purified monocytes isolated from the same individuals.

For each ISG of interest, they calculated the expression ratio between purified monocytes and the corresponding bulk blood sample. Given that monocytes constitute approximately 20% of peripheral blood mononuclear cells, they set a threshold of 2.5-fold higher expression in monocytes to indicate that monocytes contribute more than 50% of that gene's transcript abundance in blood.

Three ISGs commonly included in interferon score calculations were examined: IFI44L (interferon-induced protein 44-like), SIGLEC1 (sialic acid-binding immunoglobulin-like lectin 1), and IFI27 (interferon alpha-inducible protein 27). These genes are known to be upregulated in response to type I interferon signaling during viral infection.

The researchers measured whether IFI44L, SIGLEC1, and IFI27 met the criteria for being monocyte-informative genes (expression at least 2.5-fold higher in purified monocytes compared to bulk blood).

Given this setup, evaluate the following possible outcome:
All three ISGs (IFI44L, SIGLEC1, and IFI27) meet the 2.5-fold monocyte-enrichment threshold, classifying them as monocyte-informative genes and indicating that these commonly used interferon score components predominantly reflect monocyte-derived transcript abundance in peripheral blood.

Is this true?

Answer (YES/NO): YES